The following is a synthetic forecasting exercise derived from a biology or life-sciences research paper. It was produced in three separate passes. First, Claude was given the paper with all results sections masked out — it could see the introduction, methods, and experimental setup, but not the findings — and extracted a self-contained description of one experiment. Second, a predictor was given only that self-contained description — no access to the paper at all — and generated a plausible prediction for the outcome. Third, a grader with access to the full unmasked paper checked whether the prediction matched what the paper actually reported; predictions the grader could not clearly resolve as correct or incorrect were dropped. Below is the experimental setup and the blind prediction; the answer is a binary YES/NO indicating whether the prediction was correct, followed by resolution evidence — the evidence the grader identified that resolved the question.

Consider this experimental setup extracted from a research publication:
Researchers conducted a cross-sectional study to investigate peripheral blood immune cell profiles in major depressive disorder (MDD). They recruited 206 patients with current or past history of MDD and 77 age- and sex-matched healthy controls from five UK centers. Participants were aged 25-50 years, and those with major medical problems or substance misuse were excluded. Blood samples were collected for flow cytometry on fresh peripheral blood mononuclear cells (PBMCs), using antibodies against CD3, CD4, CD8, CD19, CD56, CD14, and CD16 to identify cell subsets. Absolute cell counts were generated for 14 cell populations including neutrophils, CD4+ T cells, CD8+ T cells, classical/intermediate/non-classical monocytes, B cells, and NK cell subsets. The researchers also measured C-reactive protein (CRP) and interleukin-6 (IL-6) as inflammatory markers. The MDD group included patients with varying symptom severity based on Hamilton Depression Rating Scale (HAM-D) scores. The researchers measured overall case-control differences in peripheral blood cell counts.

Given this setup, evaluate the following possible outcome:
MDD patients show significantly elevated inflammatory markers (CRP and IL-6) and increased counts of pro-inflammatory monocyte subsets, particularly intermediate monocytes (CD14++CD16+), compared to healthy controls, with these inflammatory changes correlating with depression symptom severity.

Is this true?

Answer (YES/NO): NO